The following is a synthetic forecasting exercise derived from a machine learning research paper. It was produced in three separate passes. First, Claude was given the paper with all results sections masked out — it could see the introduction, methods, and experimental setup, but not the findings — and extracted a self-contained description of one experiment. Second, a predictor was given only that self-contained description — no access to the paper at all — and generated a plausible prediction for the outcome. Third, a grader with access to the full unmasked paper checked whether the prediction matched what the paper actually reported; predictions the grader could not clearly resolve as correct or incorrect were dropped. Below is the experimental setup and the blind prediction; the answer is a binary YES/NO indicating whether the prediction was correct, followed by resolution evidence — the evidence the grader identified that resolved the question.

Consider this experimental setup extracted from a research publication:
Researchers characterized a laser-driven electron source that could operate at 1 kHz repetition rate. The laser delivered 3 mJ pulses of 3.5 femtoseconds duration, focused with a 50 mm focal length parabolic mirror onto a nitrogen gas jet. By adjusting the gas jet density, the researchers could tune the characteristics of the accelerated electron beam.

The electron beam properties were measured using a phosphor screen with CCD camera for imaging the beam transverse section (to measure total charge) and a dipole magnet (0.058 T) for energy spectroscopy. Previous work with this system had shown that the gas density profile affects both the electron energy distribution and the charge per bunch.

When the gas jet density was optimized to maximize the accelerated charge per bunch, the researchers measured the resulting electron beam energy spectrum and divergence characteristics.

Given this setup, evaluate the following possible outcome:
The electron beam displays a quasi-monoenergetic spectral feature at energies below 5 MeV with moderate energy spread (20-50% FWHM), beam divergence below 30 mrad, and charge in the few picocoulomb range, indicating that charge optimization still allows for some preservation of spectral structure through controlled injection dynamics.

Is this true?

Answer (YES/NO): NO